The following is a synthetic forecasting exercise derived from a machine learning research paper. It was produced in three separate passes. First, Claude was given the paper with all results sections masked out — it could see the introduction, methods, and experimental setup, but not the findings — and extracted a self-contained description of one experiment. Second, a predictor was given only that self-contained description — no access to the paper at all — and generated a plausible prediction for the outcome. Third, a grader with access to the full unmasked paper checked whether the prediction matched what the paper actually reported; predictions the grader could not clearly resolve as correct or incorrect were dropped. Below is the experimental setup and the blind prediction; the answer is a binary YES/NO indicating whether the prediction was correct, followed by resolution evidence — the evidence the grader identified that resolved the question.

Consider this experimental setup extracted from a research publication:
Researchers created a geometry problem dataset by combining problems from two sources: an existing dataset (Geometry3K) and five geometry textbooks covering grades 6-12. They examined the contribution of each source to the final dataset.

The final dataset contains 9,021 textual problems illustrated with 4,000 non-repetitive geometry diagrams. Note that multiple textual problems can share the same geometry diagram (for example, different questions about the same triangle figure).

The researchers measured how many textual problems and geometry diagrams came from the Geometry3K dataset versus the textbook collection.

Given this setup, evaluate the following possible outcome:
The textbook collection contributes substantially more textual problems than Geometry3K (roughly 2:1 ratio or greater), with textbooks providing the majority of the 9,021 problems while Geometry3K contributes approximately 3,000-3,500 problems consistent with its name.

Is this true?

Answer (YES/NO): NO